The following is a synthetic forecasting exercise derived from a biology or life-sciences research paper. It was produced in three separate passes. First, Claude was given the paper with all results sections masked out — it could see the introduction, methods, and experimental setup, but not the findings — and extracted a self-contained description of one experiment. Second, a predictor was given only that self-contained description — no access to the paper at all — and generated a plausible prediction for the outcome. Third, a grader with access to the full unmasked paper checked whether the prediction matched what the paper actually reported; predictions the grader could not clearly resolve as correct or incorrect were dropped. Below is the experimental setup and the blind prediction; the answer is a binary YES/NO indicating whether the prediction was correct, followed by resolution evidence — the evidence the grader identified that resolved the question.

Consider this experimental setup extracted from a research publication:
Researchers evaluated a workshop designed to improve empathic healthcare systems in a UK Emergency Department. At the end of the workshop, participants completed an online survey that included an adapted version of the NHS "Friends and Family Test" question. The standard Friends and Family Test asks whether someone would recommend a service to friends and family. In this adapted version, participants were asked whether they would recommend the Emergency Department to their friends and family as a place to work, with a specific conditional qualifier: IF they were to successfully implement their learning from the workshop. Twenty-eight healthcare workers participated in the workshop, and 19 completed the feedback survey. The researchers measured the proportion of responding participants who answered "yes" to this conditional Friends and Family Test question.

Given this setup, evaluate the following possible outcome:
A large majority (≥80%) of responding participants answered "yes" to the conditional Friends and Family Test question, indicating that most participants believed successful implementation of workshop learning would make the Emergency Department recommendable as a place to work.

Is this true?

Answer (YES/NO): YES